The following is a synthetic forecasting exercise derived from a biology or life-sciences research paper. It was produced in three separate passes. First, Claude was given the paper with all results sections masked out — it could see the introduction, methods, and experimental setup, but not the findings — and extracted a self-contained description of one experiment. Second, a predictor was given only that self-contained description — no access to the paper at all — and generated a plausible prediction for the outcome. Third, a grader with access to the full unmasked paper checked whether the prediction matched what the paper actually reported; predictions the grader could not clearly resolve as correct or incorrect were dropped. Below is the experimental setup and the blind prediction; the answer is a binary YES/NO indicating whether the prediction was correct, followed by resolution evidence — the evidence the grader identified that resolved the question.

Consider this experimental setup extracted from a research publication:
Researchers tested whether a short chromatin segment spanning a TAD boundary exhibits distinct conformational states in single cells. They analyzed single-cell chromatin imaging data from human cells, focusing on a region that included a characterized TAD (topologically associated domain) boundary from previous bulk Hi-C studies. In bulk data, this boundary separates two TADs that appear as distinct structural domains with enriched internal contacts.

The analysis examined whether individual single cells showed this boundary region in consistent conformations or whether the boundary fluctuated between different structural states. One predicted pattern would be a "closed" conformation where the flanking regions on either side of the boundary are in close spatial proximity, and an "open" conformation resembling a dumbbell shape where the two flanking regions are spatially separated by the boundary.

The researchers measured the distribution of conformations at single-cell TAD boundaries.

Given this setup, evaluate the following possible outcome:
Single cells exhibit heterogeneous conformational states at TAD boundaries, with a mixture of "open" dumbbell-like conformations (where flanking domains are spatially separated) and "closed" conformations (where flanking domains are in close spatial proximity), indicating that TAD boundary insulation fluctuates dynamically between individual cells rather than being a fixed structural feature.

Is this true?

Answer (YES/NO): YES